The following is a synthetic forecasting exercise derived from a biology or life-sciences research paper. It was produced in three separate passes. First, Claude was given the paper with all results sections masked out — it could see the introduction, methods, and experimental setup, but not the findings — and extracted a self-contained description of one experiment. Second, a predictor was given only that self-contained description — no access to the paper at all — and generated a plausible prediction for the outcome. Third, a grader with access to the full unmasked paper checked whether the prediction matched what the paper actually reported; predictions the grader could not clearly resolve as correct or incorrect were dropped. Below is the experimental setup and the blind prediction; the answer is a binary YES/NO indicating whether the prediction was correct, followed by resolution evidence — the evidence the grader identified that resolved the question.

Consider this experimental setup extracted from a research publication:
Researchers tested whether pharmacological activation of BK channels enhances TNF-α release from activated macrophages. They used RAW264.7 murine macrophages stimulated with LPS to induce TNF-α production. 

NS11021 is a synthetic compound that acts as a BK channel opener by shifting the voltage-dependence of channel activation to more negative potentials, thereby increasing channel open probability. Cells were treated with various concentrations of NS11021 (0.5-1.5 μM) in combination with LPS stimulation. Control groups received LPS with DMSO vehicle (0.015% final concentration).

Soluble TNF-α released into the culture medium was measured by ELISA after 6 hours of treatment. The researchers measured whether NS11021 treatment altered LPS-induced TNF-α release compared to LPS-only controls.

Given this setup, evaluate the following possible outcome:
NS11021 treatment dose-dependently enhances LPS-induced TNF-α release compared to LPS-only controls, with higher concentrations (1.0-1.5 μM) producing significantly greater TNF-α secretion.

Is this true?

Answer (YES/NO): NO